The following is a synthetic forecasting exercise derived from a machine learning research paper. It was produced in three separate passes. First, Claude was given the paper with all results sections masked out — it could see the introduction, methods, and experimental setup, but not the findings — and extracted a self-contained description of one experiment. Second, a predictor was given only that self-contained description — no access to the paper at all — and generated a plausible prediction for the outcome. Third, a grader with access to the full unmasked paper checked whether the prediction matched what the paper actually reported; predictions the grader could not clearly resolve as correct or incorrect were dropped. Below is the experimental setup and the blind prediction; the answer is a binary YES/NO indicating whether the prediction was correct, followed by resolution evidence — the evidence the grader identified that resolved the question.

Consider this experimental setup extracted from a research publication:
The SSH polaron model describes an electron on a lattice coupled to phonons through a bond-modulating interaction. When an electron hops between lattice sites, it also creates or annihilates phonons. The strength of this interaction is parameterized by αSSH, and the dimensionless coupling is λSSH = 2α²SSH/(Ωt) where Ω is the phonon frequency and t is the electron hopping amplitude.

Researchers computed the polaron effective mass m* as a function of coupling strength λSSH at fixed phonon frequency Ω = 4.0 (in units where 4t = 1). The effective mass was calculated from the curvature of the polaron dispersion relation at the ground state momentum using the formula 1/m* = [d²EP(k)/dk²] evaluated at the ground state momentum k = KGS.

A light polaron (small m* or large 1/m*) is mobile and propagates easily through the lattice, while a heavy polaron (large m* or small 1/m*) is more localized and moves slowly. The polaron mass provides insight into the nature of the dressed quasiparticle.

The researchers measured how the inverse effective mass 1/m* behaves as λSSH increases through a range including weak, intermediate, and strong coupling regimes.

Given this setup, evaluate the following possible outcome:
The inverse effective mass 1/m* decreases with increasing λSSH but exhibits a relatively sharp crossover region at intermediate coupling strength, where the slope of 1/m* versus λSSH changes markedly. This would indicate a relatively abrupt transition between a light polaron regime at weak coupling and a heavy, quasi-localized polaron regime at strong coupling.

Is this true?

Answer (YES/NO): NO